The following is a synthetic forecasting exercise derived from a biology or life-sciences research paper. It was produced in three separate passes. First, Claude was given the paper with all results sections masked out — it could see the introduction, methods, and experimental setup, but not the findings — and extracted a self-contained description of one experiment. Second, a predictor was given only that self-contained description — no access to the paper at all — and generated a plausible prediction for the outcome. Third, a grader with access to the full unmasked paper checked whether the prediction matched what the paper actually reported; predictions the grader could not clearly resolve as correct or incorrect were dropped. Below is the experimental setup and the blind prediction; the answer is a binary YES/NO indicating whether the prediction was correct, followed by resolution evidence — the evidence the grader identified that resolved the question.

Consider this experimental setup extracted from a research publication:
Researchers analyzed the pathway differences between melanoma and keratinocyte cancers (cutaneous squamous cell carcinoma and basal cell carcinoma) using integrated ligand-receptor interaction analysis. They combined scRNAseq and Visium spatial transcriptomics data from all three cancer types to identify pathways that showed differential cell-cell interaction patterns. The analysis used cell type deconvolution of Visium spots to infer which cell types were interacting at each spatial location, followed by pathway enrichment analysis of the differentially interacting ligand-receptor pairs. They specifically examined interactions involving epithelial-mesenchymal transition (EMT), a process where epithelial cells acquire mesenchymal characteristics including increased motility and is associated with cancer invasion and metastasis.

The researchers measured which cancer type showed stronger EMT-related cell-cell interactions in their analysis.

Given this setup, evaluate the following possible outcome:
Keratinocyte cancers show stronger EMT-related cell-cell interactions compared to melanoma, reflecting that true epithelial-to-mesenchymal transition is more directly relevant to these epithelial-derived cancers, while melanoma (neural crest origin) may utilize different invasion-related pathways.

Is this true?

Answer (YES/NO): NO